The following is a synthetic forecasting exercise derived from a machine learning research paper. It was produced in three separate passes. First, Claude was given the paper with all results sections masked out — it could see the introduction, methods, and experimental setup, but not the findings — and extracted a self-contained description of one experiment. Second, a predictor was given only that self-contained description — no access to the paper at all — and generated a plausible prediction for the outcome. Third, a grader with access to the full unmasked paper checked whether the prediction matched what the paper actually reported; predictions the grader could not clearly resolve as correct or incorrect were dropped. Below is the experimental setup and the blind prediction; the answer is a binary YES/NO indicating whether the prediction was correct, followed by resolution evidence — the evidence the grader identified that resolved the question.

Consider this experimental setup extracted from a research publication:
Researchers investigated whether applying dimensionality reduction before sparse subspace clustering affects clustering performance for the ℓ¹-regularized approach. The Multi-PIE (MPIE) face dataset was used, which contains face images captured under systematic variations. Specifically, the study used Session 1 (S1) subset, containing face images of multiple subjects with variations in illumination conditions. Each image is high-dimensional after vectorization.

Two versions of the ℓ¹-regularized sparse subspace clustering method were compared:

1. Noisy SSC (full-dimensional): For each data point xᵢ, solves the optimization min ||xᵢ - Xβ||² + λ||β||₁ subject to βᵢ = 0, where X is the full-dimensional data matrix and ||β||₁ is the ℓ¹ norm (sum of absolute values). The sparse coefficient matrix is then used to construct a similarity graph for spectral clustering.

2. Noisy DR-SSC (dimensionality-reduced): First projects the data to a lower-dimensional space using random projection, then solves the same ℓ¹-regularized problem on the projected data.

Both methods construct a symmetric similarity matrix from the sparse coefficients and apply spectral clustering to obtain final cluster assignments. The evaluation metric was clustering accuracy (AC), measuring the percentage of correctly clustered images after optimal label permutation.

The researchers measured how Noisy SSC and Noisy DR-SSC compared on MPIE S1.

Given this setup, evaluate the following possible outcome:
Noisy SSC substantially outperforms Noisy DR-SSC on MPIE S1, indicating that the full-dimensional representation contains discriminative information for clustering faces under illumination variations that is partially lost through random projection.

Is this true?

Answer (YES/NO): YES